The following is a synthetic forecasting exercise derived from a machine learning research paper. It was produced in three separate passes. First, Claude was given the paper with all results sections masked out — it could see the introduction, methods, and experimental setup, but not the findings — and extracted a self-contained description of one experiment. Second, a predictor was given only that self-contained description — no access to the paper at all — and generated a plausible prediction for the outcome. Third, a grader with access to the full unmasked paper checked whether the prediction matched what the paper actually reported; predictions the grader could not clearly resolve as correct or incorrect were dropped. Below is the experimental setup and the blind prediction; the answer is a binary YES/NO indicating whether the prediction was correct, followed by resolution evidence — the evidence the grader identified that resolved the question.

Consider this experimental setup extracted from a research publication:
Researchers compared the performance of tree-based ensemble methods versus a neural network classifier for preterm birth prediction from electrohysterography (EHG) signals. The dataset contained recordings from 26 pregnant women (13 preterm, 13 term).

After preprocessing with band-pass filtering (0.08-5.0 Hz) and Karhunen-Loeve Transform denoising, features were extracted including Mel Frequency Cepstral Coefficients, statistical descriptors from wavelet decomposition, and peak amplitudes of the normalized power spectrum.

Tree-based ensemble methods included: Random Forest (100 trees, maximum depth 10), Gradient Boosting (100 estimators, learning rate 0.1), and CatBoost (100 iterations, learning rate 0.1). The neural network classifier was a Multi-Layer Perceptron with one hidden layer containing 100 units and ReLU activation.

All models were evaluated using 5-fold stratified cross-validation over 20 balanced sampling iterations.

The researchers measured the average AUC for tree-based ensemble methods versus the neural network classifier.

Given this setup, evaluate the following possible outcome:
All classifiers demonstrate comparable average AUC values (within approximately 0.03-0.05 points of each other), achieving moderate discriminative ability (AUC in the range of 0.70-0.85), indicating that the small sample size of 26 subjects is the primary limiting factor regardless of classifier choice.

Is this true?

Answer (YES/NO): NO